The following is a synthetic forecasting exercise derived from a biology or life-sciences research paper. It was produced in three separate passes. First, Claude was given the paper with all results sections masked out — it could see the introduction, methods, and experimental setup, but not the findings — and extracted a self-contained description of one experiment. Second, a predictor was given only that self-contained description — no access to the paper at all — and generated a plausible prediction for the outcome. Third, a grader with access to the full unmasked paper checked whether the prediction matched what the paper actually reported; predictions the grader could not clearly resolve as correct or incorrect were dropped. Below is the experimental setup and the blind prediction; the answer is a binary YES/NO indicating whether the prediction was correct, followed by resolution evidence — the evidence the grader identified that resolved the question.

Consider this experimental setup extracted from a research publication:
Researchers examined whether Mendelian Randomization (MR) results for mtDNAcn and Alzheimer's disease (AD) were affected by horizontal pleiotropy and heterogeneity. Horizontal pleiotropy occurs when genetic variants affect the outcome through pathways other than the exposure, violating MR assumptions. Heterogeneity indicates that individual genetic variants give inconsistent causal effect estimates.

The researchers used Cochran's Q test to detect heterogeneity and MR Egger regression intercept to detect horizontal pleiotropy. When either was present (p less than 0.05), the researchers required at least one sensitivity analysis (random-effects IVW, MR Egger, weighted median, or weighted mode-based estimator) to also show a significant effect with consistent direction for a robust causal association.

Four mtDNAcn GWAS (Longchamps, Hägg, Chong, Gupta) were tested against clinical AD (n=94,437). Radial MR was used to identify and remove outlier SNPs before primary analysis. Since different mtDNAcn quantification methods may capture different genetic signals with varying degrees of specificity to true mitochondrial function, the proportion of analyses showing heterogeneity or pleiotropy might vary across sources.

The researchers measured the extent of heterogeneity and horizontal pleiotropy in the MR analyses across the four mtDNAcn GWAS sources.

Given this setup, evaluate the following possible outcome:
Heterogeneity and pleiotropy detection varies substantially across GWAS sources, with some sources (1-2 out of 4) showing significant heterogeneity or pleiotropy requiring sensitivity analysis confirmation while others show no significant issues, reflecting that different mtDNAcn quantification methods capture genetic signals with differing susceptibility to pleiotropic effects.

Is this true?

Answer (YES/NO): NO